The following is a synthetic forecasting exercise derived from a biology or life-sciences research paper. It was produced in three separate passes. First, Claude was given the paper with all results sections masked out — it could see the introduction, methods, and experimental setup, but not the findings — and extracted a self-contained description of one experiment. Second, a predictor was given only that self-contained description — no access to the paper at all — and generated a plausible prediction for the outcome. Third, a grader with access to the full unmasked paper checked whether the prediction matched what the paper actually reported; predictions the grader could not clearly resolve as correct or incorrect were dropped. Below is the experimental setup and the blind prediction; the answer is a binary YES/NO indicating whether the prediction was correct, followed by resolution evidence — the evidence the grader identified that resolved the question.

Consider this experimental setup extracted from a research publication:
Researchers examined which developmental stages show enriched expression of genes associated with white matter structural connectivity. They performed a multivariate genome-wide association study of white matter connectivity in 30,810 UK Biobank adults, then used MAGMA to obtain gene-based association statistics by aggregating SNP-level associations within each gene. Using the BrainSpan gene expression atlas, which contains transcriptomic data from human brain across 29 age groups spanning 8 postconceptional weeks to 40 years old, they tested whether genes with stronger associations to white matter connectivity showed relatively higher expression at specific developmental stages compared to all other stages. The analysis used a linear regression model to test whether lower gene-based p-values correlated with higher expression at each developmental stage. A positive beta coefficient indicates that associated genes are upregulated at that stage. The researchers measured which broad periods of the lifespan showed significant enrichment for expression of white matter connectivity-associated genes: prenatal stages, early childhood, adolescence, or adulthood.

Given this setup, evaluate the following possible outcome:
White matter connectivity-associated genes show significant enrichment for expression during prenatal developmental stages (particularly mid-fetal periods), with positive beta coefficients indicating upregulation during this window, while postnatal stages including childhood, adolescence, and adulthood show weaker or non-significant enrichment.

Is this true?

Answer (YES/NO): YES